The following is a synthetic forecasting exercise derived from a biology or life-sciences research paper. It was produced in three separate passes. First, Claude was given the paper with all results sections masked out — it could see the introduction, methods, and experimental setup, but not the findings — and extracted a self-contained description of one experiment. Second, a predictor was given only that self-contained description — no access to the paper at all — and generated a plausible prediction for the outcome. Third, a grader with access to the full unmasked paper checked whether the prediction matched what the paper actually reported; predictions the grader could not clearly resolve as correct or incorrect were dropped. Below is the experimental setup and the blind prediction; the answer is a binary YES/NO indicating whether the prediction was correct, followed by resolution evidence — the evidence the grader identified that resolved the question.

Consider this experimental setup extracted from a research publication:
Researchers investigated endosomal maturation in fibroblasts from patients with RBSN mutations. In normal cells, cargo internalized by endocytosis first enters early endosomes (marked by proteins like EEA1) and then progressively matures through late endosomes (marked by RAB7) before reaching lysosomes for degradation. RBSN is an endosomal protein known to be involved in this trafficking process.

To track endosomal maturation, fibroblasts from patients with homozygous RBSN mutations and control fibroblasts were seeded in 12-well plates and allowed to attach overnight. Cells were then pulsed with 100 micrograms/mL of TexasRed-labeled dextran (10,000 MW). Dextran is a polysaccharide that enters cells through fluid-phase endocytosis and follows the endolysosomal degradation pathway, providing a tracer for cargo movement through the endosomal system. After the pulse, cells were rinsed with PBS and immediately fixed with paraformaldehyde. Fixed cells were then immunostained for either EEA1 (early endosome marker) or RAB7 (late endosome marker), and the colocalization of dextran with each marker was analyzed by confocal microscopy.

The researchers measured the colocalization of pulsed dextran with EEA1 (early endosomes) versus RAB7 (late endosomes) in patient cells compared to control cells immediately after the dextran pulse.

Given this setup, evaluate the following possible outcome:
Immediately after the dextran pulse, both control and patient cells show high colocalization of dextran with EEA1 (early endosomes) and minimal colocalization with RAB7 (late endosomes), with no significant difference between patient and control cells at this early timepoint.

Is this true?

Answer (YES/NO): NO